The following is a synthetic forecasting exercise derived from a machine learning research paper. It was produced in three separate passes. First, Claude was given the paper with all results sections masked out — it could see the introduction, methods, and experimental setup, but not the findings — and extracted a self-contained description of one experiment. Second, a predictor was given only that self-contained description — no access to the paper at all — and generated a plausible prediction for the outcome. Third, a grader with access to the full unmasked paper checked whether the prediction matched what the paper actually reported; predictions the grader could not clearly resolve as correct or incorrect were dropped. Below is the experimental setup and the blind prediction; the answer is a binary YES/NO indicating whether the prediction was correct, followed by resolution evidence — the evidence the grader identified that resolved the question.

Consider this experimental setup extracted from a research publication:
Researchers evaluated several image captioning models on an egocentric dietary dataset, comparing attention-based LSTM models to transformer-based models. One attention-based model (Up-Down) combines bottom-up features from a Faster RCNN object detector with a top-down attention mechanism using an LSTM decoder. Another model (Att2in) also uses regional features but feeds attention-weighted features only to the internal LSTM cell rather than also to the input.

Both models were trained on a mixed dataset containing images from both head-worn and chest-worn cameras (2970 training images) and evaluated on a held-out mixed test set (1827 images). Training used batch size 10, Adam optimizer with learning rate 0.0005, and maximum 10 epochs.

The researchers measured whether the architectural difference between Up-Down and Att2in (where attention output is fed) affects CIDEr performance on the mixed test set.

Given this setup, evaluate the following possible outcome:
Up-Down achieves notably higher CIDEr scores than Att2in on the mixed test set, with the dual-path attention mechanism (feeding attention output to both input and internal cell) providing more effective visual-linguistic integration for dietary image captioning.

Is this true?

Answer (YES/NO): NO